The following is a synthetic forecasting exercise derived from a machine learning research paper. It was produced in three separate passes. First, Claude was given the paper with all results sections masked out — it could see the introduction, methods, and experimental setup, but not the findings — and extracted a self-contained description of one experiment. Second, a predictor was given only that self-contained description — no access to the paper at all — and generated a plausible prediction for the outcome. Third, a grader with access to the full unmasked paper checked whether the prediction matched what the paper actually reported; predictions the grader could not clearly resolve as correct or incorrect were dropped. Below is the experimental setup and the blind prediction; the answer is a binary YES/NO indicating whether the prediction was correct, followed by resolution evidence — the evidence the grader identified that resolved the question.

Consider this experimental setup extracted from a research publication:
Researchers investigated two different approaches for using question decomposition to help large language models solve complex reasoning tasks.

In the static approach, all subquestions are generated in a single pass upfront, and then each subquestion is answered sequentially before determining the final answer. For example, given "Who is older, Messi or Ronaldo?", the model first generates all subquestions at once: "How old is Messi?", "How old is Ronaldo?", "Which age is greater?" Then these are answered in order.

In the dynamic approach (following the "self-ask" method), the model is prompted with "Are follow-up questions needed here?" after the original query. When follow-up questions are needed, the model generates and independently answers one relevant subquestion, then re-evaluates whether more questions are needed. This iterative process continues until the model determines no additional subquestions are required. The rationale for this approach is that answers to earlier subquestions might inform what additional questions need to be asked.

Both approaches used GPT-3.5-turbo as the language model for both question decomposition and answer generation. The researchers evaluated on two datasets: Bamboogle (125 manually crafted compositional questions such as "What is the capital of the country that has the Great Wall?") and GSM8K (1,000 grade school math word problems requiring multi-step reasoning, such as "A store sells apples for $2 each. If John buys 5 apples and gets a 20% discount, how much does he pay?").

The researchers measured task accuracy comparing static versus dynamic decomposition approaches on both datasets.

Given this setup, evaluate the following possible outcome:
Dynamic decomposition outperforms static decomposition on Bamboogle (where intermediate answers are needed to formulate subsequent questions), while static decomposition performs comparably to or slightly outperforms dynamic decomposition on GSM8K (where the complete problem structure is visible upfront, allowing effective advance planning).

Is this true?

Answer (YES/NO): NO